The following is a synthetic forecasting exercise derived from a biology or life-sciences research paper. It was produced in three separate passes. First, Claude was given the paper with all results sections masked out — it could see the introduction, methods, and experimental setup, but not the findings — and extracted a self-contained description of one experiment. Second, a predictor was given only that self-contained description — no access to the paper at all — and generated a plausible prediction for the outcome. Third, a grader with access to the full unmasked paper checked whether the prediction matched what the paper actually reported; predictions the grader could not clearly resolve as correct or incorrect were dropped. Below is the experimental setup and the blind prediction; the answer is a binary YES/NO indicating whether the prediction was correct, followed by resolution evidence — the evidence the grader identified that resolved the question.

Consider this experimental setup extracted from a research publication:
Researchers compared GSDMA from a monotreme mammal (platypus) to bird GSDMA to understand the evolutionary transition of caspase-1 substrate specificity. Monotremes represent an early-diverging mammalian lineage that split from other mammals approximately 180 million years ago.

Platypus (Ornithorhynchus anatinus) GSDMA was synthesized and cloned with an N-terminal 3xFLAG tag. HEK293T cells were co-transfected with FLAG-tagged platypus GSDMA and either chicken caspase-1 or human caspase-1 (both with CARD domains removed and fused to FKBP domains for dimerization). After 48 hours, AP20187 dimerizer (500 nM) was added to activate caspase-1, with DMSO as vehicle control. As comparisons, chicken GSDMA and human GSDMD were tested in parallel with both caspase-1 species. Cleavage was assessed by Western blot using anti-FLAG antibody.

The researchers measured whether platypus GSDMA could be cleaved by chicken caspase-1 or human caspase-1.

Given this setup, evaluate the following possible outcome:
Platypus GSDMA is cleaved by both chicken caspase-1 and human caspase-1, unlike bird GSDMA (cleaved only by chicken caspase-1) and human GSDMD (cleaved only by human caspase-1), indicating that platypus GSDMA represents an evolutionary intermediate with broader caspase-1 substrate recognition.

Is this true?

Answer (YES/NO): NO